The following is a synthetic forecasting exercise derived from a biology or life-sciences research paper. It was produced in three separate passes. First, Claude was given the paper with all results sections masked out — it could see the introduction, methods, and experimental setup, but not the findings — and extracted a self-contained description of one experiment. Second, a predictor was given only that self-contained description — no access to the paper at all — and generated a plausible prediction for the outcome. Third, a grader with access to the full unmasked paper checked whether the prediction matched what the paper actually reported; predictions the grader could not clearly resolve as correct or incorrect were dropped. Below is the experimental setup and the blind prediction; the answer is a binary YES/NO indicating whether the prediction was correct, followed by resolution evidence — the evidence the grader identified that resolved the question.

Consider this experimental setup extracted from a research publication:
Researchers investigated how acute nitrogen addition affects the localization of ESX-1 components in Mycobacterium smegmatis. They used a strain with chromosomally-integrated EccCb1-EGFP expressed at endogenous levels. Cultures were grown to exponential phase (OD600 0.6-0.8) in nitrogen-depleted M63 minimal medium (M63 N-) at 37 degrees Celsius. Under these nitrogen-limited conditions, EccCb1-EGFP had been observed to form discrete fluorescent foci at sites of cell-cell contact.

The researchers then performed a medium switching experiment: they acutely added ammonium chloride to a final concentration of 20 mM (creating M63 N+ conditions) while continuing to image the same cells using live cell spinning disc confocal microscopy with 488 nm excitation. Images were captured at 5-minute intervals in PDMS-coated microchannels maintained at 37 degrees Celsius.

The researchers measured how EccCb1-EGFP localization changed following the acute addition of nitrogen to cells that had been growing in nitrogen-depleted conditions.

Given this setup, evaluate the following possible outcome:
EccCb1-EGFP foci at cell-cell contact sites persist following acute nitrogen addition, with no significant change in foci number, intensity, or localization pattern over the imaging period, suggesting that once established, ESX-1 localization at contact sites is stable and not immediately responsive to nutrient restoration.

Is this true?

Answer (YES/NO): NO